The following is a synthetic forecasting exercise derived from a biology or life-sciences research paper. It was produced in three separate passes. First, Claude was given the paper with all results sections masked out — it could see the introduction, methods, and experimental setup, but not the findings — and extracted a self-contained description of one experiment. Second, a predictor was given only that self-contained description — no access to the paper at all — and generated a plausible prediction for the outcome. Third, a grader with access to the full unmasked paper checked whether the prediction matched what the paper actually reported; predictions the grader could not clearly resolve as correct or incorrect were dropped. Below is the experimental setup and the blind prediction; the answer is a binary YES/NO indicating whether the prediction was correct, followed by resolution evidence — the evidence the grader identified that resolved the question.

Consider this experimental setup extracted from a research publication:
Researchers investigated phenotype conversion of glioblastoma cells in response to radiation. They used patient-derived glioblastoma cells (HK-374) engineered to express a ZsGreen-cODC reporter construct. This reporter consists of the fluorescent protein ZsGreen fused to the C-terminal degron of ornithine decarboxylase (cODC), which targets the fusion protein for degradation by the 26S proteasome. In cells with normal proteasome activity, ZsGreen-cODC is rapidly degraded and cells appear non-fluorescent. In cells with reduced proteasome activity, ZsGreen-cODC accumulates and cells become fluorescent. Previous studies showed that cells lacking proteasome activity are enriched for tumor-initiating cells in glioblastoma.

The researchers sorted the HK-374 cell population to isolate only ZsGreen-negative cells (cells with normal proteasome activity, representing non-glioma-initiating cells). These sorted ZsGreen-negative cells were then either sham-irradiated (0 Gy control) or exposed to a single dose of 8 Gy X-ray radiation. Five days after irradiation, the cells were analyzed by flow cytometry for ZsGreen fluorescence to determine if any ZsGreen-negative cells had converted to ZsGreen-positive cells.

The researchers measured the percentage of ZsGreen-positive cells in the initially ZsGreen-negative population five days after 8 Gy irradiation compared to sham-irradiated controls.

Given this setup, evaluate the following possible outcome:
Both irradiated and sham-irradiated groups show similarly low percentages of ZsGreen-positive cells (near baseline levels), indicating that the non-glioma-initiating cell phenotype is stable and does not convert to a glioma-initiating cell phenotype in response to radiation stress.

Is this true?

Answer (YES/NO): NO